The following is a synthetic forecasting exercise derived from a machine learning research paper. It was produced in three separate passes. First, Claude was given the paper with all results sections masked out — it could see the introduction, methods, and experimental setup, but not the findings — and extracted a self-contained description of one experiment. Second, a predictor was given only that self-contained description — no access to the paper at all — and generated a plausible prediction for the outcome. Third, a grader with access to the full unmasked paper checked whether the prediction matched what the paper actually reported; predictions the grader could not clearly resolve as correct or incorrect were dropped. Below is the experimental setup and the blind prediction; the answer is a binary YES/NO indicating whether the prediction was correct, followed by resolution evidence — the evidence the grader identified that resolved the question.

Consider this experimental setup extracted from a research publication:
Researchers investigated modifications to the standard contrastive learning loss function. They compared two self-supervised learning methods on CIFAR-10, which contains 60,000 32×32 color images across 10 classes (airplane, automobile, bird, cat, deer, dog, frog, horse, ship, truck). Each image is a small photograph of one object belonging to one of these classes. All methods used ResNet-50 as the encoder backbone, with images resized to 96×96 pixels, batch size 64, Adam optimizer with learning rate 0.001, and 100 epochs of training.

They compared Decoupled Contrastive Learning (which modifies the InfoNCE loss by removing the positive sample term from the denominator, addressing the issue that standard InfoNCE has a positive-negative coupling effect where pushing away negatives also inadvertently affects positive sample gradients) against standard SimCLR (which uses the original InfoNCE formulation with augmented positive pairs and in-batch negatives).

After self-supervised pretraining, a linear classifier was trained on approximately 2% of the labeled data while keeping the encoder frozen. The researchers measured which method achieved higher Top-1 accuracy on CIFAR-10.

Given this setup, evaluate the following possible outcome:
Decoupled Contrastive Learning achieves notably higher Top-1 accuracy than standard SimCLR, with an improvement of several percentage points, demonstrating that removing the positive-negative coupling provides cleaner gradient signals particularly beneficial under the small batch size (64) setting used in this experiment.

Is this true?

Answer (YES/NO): NO